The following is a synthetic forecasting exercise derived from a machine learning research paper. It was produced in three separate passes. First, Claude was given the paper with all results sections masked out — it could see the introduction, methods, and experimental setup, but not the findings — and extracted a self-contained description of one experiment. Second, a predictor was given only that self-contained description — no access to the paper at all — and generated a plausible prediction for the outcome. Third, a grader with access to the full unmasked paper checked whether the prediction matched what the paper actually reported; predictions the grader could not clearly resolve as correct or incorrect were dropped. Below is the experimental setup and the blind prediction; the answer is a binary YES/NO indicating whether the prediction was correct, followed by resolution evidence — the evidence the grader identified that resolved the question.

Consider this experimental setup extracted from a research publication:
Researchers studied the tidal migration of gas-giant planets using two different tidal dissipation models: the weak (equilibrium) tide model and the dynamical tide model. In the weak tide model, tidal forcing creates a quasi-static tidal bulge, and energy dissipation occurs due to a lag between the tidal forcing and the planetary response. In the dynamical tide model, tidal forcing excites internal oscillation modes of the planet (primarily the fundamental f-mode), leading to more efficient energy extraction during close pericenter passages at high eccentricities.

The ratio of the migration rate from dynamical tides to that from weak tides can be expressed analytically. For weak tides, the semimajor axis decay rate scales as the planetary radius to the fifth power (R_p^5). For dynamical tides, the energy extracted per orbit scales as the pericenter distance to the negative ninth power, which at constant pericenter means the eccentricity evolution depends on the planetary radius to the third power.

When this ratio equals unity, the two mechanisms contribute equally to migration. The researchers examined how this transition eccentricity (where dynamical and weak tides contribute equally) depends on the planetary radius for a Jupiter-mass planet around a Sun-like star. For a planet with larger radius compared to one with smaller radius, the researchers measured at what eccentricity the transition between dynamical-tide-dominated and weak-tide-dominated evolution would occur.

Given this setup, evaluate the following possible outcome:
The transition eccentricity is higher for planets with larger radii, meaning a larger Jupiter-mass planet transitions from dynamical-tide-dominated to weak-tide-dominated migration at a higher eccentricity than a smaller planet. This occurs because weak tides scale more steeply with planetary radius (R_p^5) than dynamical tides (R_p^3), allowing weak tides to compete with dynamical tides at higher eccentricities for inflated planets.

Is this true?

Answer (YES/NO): NO